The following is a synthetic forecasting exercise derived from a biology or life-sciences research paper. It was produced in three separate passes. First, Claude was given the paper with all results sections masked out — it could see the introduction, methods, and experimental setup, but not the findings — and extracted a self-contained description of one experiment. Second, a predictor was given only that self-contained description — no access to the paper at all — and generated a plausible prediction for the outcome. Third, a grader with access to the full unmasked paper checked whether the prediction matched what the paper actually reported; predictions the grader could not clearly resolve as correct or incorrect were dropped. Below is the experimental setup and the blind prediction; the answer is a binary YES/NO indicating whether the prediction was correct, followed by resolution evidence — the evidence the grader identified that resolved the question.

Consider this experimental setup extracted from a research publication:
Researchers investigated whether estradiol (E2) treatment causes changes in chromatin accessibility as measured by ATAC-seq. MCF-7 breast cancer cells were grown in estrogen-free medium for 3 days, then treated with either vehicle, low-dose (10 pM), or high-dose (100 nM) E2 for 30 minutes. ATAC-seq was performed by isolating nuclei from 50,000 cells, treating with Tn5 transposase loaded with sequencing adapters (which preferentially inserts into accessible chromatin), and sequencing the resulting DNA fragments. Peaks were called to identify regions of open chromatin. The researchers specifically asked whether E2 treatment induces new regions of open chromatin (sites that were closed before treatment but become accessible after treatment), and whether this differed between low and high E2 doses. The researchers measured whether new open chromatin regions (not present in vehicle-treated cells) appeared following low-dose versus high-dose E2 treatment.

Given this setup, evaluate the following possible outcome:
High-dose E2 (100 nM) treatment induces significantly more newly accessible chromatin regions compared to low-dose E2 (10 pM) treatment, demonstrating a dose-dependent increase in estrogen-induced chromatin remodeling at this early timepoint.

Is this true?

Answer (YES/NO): YES